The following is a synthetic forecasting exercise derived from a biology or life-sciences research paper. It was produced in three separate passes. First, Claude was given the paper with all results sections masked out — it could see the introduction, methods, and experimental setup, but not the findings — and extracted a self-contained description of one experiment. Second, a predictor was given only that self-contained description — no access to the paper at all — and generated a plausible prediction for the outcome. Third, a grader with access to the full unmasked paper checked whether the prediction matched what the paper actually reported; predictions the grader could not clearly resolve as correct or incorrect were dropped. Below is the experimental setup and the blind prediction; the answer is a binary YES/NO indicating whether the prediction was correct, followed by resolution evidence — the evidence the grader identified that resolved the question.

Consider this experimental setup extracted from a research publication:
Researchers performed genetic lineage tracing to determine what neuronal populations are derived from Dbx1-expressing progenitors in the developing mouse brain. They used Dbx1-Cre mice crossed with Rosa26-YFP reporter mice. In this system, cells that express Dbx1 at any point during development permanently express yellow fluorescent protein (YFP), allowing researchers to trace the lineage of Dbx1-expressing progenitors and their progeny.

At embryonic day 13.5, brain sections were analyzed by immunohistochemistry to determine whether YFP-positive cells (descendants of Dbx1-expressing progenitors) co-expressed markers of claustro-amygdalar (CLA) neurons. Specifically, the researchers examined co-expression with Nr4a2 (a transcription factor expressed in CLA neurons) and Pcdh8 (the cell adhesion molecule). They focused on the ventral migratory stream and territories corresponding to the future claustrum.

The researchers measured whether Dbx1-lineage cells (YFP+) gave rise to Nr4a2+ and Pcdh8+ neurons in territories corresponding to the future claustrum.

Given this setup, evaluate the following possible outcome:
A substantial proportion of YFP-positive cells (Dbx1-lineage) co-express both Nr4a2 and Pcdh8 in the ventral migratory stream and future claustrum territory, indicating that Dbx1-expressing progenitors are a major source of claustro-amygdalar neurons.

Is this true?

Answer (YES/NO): NO